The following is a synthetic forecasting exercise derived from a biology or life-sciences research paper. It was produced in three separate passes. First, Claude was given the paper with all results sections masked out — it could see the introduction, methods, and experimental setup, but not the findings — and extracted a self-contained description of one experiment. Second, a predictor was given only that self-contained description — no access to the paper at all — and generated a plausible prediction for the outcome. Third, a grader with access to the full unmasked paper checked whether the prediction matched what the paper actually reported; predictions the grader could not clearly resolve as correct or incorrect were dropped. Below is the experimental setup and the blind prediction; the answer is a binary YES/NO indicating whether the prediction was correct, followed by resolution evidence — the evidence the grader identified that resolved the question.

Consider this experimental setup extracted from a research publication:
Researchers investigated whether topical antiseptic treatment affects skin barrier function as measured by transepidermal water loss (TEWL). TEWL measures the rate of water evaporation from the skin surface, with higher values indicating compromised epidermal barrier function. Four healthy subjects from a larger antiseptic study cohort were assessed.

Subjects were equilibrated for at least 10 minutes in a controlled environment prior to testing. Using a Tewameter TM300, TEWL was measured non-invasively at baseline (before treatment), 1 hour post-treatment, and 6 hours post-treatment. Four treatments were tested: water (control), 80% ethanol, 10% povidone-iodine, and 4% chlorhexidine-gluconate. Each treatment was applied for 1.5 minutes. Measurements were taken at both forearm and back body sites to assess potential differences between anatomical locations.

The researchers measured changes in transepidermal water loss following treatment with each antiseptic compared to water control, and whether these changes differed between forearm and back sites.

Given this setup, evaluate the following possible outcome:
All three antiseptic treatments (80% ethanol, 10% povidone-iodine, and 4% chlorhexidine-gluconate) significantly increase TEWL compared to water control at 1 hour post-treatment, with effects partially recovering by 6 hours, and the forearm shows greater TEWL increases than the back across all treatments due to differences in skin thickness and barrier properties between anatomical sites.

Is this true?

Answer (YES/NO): NO